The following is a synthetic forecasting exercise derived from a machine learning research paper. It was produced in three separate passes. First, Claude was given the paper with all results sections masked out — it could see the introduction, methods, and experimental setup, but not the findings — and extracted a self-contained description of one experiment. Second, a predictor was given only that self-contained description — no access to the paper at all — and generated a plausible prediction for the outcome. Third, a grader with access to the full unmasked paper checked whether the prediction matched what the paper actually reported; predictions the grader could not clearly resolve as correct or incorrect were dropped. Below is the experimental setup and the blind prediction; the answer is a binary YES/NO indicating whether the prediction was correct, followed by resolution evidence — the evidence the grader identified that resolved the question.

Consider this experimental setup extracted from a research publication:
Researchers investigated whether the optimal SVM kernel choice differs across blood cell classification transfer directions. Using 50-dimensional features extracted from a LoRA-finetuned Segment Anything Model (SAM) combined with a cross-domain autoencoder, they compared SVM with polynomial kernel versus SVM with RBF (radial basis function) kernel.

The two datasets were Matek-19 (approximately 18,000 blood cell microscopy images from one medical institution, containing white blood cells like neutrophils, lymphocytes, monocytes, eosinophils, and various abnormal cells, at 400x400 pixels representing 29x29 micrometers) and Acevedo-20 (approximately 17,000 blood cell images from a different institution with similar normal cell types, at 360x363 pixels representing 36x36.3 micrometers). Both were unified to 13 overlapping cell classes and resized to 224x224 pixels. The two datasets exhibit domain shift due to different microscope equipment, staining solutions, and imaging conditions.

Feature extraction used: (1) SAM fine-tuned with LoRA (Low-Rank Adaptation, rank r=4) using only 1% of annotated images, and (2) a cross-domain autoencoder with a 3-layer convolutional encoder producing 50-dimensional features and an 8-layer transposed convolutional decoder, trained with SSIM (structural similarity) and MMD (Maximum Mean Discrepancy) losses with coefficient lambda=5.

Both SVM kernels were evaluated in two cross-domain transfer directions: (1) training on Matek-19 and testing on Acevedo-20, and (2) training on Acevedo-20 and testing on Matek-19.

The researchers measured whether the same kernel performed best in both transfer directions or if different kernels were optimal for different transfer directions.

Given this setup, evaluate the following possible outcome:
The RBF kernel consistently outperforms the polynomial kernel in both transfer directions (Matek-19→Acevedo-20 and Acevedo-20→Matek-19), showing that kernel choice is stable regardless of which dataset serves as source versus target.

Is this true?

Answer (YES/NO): NO